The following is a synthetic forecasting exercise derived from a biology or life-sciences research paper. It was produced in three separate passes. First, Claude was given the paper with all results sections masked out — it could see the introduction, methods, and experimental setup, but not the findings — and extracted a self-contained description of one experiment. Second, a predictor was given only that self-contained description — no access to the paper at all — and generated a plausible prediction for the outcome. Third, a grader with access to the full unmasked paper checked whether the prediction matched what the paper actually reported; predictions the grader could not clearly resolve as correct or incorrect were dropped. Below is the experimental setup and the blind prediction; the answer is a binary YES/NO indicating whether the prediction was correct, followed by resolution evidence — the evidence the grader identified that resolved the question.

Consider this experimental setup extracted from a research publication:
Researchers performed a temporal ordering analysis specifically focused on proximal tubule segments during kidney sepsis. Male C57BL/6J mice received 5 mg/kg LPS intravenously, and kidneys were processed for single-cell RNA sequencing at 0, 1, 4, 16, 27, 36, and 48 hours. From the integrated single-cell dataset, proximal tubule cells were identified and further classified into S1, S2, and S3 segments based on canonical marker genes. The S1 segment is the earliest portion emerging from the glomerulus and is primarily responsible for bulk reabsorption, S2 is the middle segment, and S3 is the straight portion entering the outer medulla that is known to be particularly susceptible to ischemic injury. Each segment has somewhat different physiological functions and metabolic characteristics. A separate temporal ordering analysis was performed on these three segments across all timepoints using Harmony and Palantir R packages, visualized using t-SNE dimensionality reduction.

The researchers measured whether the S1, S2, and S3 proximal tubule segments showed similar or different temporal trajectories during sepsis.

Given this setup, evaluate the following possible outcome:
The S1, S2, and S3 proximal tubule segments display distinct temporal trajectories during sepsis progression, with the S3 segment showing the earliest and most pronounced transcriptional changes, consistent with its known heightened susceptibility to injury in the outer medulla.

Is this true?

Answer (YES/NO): NO